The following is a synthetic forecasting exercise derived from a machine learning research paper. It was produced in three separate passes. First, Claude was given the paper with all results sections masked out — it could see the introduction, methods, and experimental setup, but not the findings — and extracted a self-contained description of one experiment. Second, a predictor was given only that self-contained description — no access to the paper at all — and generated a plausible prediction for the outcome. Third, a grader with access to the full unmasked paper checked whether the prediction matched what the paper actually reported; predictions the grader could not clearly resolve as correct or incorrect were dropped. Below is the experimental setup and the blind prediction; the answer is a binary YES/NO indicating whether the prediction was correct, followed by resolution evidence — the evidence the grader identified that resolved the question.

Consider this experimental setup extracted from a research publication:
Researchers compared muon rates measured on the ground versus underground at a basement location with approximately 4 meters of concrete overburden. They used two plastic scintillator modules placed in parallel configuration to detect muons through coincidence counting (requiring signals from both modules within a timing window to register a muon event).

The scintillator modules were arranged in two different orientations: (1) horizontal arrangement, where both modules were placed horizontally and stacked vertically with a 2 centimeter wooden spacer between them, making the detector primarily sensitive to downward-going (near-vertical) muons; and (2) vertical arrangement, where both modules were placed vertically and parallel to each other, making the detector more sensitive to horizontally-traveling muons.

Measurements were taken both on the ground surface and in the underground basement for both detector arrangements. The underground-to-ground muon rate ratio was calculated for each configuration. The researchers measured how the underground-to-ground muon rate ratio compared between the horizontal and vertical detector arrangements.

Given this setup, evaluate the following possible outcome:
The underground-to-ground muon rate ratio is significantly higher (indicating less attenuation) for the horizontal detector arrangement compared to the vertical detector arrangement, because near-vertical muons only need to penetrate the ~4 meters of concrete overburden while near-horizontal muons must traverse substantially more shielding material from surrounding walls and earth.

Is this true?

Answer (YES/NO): NO